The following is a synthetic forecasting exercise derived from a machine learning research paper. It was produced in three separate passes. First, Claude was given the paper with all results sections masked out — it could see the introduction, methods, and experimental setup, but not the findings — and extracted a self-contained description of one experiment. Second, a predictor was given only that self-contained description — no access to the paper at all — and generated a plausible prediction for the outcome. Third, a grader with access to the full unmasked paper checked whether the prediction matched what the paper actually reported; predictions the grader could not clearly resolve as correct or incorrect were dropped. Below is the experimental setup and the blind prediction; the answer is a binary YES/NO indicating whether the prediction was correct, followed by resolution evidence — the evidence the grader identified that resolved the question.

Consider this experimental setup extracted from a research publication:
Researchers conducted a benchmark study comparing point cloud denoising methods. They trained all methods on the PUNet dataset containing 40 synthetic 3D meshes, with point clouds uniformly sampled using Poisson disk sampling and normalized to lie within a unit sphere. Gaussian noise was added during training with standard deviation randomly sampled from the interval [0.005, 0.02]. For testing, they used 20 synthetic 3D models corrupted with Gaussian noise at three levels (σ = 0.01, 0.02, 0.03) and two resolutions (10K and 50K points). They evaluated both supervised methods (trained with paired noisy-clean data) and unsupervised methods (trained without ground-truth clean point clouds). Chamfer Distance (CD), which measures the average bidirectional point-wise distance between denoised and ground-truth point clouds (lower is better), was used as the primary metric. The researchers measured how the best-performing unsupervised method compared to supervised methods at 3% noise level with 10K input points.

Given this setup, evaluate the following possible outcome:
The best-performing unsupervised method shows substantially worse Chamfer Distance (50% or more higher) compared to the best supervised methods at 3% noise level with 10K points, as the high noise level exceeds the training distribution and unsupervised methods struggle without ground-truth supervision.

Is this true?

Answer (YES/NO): NO